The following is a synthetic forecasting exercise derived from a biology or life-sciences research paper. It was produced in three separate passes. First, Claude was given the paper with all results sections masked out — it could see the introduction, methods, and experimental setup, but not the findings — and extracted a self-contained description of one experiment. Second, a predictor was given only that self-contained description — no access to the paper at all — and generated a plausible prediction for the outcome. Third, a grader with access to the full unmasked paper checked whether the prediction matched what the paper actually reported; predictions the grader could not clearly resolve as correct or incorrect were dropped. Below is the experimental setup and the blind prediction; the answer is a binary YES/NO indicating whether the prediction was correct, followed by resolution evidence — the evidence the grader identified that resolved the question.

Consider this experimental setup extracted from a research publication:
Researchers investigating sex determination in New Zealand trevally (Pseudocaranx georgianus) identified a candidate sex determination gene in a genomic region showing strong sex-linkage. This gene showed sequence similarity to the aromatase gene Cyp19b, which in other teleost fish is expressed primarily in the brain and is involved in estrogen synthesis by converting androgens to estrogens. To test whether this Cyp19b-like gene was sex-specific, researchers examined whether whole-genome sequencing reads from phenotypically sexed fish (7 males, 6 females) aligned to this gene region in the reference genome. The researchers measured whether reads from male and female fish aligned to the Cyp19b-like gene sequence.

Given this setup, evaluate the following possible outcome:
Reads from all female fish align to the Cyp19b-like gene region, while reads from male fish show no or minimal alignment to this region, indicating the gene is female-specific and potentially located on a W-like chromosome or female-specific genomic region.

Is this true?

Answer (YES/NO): NO